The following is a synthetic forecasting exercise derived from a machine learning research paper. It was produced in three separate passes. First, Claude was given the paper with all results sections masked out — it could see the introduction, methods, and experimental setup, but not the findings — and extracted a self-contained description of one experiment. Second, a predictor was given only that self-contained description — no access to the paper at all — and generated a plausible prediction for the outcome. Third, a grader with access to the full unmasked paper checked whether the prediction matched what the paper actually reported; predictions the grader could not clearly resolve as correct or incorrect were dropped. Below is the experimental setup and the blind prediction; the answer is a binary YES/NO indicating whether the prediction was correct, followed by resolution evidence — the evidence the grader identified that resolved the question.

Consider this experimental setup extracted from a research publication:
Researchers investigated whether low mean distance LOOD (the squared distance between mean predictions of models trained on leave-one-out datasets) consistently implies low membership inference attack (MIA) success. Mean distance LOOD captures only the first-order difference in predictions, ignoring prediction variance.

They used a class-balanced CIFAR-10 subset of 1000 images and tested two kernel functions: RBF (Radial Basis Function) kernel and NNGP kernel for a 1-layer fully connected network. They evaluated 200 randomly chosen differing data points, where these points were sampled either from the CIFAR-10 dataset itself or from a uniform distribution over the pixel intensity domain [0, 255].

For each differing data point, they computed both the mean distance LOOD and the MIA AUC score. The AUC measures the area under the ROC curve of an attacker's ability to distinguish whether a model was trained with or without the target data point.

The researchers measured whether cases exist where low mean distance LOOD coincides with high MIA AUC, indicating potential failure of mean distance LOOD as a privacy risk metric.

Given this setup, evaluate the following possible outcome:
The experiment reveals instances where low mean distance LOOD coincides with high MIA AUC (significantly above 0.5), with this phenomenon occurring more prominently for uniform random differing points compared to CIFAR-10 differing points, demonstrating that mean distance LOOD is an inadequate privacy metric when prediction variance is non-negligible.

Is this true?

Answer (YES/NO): YES